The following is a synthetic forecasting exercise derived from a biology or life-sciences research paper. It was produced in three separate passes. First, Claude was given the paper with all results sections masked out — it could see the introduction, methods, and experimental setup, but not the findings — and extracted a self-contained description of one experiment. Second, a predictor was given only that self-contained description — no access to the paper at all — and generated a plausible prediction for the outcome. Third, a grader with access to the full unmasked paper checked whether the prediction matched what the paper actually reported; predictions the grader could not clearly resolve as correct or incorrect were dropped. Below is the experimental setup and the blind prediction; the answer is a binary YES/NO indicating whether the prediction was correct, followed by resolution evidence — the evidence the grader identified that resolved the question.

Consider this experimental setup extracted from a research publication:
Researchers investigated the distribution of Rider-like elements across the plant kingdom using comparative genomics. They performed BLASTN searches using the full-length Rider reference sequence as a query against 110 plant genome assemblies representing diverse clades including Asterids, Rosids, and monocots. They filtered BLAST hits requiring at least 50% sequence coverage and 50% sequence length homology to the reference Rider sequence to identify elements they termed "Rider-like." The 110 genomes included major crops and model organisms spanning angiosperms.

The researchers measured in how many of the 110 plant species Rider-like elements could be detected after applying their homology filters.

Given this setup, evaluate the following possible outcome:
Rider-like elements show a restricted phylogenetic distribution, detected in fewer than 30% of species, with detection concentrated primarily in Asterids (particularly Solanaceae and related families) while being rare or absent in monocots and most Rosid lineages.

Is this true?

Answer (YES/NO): NO